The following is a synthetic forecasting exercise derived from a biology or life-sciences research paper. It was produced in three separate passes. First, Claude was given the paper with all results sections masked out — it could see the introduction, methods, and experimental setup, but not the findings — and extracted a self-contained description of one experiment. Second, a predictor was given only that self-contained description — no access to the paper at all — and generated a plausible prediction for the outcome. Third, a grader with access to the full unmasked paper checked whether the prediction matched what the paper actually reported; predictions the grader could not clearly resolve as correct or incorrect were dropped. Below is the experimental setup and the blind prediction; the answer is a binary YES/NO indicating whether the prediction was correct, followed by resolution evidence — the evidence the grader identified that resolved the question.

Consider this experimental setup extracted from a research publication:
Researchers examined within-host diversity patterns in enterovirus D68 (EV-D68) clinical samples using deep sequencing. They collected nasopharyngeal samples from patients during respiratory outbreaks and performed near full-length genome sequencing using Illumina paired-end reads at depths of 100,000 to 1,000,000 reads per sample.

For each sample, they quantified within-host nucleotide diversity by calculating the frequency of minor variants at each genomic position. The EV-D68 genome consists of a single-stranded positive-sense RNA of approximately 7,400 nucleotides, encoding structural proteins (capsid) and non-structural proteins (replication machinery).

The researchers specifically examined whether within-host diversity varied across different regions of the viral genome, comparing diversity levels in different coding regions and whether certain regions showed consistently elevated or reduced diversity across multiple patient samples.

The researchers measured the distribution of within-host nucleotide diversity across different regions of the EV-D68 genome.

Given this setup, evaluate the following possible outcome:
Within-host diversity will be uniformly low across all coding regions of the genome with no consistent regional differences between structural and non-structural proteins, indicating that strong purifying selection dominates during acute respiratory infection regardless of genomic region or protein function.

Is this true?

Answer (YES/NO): NO